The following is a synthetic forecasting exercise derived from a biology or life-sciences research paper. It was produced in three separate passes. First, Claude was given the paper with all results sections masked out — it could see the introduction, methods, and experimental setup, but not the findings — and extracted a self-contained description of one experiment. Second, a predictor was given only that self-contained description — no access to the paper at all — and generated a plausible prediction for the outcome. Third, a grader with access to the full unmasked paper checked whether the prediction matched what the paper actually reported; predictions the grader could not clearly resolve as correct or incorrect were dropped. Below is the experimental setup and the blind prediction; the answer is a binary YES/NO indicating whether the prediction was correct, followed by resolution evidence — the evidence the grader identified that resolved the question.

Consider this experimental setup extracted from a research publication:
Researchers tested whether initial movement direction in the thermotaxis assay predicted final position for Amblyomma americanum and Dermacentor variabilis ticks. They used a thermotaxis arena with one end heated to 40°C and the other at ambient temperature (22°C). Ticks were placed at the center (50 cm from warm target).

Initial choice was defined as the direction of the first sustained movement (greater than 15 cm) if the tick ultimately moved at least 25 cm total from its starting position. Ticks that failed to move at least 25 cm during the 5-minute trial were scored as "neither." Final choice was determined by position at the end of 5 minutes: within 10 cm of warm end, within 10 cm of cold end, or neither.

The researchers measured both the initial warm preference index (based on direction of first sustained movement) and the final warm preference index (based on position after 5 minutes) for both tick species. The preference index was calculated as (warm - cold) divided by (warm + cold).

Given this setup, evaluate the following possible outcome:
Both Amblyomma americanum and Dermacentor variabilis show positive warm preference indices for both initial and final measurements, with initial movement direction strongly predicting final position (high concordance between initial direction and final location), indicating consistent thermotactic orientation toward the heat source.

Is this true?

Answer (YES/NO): NO